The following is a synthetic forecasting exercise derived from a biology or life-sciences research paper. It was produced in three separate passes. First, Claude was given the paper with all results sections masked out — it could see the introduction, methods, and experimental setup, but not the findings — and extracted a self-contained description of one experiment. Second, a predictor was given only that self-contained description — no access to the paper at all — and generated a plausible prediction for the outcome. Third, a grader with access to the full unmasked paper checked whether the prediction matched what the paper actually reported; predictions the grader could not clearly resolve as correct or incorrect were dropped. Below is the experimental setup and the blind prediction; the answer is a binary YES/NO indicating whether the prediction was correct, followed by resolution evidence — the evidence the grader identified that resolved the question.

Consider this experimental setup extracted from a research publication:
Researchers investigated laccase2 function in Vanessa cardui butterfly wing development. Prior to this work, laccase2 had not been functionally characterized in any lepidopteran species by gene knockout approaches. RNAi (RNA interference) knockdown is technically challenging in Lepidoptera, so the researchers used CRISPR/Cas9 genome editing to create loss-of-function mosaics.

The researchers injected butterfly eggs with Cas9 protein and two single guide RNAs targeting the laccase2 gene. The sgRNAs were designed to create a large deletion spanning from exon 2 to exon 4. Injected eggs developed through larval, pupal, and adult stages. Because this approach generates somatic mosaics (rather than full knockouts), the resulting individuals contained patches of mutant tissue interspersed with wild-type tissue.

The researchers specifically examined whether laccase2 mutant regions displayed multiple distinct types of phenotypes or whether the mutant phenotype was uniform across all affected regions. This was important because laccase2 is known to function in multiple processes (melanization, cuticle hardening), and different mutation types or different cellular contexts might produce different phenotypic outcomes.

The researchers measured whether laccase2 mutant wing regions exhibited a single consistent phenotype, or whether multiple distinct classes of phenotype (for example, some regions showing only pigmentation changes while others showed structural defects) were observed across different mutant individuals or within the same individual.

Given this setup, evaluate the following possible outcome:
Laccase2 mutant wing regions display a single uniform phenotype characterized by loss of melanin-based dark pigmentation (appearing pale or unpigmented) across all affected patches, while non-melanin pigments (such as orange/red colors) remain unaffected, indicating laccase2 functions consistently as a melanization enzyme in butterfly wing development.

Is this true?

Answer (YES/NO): NO